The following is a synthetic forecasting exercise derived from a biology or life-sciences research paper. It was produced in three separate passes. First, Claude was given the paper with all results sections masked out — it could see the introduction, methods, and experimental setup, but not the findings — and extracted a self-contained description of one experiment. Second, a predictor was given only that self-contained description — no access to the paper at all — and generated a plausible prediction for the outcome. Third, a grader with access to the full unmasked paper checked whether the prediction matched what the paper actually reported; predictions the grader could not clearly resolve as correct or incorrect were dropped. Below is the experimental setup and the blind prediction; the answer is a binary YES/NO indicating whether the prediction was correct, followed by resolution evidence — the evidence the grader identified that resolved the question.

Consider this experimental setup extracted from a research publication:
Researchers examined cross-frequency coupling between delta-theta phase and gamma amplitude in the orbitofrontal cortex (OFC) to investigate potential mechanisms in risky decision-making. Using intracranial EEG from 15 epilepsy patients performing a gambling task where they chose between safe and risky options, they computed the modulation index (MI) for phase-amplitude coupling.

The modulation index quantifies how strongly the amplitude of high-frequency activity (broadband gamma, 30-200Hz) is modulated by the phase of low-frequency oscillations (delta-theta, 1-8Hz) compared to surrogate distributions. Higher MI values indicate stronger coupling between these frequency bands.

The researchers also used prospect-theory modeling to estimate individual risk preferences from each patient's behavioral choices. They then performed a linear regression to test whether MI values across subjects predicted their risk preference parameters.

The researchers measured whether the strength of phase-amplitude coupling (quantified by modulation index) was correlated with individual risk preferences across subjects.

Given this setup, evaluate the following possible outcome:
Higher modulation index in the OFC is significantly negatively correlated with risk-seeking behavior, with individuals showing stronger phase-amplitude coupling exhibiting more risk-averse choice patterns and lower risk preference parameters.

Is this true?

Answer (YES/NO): NO